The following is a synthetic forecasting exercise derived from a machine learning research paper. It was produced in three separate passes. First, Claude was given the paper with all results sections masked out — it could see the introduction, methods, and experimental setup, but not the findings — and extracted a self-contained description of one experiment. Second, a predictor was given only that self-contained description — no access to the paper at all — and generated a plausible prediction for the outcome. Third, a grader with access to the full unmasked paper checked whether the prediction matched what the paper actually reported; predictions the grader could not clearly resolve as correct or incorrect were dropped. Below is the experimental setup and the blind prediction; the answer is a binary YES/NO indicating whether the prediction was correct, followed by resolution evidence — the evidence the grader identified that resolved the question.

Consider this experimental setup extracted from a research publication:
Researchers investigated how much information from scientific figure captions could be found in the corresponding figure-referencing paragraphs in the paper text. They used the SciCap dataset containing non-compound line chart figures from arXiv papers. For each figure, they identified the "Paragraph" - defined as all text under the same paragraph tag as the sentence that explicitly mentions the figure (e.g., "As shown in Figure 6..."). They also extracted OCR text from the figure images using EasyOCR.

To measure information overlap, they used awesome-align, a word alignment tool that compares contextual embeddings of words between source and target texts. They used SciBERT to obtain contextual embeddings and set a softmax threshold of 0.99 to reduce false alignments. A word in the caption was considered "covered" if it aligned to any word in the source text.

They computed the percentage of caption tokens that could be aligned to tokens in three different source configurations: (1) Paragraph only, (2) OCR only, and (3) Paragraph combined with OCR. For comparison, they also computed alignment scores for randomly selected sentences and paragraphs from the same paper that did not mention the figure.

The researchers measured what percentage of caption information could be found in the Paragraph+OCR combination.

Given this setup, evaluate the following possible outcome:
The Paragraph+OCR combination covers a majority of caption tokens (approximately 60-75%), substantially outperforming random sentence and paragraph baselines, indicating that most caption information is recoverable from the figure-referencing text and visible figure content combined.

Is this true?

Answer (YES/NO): NO